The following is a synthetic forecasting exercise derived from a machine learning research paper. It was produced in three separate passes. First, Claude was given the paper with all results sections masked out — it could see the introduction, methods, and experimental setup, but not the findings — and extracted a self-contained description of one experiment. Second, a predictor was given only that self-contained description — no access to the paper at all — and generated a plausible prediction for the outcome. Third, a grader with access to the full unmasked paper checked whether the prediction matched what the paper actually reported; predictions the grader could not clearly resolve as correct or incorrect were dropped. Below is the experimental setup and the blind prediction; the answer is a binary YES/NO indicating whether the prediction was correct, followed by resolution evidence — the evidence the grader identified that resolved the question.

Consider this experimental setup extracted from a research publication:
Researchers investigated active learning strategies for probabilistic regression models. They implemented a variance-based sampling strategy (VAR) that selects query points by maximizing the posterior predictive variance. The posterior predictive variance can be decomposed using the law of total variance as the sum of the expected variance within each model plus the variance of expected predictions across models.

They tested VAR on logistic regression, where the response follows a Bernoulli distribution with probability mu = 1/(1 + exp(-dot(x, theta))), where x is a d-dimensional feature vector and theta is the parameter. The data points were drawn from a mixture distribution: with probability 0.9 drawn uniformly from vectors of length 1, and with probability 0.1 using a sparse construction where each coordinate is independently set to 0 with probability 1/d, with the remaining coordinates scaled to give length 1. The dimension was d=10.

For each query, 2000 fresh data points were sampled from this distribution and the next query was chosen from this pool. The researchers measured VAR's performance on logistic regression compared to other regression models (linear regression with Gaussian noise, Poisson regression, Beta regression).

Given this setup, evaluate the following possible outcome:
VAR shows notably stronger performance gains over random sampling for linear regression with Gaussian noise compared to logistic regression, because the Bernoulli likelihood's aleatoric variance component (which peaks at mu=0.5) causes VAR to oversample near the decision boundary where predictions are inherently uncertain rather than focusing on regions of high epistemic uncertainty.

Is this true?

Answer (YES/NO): NO